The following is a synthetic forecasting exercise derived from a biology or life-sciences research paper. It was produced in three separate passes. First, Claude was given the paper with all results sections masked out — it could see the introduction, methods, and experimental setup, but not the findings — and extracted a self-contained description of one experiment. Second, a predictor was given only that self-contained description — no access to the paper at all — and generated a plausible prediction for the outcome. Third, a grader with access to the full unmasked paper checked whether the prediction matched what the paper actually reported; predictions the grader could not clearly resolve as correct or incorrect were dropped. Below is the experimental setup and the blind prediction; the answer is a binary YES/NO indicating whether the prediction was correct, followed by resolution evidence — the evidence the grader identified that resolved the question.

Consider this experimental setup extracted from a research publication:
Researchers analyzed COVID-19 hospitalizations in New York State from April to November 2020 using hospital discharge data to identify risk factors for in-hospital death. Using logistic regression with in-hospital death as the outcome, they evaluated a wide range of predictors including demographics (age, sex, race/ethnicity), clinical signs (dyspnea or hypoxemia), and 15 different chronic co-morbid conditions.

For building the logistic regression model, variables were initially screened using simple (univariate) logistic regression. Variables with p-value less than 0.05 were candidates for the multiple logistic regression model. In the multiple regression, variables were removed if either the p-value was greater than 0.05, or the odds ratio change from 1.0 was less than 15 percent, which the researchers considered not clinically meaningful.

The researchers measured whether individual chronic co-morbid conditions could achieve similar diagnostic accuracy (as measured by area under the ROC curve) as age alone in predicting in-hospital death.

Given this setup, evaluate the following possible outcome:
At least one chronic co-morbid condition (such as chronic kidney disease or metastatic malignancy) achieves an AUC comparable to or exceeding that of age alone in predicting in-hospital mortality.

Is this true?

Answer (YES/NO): NO